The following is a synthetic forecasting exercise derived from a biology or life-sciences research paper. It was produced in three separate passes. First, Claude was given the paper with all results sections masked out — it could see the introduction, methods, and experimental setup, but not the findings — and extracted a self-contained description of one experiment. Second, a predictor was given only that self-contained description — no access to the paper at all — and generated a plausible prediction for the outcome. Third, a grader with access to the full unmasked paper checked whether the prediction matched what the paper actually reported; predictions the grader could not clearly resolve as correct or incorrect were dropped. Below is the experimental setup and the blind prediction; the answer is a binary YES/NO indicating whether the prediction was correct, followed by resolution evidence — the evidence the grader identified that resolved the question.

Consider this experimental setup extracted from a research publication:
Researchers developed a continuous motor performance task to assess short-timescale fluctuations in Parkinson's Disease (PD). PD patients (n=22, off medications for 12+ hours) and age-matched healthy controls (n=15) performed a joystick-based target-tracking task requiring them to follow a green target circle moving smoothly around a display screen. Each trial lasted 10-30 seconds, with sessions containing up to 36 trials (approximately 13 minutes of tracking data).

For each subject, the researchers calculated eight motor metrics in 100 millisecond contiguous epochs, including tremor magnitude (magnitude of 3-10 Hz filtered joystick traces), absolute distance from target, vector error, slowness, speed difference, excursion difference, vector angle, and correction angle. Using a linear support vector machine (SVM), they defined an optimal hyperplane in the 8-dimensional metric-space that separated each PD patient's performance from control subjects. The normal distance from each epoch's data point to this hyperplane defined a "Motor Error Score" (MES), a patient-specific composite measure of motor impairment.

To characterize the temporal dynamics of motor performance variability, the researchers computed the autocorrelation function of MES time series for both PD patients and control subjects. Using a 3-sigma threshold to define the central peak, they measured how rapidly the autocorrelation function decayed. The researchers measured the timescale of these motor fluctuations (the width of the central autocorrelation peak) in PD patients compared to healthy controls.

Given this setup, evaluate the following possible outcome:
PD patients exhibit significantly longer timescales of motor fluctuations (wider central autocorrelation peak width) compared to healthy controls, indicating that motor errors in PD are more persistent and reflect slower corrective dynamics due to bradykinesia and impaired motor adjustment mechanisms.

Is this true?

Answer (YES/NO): YES